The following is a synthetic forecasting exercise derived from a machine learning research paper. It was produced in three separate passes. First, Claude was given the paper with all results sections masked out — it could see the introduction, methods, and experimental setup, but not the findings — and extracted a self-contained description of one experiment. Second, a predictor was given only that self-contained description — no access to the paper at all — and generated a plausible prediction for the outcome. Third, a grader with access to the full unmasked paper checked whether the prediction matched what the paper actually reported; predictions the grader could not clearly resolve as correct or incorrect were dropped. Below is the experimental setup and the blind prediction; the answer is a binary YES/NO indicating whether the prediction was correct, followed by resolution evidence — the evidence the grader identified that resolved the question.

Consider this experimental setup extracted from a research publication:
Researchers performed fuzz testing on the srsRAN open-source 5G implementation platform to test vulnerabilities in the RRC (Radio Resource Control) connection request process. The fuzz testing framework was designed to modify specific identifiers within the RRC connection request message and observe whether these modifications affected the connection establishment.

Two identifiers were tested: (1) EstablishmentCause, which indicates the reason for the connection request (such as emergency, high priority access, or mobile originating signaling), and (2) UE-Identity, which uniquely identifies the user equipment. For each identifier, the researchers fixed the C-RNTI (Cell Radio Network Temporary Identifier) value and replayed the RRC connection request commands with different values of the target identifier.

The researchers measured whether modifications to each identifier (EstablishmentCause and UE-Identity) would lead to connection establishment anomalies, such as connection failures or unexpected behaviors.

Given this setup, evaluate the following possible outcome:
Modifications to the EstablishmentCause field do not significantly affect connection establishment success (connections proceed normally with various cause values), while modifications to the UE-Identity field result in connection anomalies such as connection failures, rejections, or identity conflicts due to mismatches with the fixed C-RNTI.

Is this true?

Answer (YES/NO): NO